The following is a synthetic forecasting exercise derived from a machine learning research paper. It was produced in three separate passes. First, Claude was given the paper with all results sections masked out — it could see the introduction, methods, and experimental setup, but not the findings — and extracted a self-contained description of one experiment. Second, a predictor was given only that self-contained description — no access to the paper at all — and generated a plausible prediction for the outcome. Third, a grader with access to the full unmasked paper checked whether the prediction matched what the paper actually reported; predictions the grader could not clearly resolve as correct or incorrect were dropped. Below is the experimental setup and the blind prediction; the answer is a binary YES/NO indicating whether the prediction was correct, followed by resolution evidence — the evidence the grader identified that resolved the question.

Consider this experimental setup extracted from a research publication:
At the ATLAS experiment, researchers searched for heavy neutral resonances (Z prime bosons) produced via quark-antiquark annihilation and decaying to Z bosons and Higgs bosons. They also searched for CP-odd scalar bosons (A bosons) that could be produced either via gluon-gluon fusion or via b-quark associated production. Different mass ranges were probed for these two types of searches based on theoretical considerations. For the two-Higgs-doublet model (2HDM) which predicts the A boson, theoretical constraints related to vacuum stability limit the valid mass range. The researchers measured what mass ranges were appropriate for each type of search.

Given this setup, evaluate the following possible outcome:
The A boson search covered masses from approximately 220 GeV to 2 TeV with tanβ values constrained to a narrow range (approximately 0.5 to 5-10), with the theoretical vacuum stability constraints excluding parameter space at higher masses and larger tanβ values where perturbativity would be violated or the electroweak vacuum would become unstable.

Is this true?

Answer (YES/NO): NO